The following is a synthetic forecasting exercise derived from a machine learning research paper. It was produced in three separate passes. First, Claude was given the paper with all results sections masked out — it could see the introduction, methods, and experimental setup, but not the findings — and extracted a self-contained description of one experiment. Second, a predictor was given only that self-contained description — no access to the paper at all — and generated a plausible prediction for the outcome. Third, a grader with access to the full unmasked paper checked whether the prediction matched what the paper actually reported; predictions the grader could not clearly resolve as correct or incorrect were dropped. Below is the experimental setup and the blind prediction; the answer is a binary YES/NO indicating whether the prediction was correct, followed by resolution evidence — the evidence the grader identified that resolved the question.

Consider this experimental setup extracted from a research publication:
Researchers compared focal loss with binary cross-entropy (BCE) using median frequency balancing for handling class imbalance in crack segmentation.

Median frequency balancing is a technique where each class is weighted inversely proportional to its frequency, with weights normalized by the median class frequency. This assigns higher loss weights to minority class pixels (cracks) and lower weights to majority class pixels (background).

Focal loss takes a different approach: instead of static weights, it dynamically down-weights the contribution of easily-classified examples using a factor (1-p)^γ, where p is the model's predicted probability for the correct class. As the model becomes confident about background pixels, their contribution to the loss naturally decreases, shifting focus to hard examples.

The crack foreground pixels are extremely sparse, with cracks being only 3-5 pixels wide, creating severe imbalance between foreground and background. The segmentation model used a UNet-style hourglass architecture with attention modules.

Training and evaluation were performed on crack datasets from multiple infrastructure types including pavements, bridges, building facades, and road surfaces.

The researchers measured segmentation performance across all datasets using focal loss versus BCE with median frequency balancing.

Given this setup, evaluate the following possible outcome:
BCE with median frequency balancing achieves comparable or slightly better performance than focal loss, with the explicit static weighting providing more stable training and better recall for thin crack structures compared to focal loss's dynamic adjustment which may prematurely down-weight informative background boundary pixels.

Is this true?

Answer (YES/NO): NO